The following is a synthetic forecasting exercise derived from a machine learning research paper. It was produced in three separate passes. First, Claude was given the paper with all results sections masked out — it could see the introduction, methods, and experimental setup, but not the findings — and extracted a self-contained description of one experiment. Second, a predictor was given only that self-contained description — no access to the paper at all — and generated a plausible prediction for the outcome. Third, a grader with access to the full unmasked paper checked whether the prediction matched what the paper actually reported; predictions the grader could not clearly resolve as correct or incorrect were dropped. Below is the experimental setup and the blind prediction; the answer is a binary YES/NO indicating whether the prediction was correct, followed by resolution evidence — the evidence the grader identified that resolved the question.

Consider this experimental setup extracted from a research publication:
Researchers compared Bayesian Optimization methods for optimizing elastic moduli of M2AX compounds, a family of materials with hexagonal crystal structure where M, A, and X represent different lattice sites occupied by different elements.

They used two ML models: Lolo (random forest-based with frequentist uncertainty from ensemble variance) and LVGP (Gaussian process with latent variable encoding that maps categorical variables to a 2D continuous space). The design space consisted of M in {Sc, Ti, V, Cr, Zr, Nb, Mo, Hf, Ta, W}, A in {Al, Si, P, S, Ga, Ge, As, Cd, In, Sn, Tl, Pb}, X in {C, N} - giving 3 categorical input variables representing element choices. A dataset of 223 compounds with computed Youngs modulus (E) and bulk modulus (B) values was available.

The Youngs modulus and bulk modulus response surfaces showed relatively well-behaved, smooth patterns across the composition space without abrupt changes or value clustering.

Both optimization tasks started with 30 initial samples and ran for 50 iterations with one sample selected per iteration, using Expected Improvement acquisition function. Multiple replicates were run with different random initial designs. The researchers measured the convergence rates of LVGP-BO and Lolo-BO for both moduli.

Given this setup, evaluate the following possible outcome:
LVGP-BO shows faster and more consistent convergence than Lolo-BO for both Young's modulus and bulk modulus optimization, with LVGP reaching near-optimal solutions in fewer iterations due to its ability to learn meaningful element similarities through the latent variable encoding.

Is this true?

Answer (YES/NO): YES